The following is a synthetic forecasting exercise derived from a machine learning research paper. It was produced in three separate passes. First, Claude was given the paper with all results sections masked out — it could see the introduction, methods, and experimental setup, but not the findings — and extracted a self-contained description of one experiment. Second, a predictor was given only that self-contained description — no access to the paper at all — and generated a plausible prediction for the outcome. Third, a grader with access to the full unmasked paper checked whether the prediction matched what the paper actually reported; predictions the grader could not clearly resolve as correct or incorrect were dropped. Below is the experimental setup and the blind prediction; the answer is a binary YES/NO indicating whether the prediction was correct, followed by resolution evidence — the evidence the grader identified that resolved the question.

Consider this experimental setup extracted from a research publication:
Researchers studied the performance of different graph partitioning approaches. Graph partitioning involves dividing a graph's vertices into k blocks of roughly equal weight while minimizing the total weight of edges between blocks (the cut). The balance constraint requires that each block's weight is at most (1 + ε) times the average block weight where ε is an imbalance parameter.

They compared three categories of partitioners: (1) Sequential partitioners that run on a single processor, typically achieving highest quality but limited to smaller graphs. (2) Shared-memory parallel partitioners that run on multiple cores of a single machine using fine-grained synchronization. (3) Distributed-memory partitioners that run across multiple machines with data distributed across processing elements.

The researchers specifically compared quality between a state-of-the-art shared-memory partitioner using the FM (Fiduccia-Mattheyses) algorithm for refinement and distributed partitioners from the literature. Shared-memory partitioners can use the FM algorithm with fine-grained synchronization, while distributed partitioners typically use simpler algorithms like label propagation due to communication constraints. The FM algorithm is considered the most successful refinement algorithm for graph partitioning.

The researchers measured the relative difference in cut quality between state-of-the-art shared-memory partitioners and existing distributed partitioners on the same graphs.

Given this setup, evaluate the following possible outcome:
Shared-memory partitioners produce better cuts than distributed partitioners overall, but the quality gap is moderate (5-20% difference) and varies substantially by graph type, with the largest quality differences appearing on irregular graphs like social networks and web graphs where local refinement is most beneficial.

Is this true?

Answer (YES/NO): NO